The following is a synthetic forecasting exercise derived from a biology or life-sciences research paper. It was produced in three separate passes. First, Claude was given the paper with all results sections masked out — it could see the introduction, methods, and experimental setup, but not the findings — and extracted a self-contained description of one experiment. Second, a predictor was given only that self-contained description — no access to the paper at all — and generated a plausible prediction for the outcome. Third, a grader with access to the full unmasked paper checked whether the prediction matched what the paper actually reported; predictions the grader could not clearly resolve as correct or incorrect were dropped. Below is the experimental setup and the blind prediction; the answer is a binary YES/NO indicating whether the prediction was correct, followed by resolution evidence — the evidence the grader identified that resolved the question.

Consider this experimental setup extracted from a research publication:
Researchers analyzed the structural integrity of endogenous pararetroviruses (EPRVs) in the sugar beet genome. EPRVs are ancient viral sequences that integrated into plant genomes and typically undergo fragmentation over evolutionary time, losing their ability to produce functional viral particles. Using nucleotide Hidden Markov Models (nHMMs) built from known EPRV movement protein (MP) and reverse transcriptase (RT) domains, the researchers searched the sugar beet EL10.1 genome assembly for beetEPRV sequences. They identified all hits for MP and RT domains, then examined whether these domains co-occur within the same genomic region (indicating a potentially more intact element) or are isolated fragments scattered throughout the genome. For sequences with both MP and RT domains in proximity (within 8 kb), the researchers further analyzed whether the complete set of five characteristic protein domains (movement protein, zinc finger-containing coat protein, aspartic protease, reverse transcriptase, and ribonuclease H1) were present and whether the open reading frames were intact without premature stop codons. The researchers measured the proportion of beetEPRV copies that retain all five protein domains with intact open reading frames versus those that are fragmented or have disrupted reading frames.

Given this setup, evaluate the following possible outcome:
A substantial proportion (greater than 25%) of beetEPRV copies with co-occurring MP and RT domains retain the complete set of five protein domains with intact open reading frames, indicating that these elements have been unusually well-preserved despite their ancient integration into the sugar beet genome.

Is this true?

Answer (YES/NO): YES